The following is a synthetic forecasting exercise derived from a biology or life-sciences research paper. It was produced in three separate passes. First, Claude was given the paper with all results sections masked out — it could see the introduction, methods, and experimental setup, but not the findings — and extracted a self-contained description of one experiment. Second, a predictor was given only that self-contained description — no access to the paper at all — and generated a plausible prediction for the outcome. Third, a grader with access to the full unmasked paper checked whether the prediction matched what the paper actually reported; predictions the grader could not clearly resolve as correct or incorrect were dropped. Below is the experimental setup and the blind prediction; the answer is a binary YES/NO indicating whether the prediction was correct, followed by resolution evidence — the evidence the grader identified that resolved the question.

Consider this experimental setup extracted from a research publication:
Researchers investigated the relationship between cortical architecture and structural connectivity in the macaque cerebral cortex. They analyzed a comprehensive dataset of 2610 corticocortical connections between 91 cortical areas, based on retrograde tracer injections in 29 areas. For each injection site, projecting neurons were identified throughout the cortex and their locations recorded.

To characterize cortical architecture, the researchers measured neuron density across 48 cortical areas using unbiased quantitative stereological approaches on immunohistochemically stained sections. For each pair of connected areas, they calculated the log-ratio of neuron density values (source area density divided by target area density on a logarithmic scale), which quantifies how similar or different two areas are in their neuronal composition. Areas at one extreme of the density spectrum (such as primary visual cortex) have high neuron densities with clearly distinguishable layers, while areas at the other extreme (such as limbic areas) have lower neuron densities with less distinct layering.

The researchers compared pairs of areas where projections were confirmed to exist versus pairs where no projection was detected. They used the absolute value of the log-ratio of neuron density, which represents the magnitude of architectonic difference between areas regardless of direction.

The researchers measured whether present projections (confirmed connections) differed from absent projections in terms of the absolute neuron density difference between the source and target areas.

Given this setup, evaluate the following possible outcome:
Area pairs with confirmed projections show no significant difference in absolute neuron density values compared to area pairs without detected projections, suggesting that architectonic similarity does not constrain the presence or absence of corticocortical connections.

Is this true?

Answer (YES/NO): NO